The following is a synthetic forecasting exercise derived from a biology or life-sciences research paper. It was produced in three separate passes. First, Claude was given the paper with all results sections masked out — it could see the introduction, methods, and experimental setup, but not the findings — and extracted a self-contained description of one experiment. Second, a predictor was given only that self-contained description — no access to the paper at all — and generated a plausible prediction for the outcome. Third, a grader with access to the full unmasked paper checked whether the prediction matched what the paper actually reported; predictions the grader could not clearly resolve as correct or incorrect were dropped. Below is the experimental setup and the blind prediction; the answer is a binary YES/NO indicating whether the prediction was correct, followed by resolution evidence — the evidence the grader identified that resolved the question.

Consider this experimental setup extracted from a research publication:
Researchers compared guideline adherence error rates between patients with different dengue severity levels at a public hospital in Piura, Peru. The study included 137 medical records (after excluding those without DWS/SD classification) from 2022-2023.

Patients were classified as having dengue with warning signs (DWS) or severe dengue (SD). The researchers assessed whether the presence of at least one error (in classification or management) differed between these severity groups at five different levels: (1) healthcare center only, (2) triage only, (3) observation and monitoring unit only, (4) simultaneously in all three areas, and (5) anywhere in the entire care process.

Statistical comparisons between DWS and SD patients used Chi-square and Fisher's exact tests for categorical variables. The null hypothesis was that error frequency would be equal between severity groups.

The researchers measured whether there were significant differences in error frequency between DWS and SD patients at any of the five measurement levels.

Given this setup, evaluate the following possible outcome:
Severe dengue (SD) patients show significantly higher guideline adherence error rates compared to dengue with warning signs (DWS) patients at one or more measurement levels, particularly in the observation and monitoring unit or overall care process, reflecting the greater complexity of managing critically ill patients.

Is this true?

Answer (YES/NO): NO